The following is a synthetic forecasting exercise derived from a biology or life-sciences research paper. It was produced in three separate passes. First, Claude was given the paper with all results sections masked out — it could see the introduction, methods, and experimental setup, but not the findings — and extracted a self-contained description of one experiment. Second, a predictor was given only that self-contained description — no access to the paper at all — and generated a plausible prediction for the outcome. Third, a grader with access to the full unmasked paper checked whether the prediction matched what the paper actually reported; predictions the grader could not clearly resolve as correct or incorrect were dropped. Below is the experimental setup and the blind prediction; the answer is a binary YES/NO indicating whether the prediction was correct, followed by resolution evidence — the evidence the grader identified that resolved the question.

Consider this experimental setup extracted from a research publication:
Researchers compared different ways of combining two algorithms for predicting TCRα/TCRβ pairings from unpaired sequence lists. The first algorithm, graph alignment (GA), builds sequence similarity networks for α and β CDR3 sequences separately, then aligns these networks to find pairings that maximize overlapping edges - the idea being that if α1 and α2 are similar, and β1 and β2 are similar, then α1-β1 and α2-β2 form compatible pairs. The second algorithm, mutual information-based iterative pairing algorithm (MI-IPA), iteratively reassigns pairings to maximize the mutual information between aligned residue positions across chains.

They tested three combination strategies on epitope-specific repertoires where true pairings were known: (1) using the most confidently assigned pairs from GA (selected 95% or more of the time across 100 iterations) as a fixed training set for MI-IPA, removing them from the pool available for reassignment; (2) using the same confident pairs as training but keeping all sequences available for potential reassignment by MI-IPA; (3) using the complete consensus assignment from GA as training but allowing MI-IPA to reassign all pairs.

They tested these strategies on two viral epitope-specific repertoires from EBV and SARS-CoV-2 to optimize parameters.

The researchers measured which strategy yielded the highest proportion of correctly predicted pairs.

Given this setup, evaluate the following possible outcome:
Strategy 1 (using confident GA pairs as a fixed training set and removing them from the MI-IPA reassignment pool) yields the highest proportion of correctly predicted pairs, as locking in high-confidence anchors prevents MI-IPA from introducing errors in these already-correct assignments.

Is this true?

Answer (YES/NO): NO